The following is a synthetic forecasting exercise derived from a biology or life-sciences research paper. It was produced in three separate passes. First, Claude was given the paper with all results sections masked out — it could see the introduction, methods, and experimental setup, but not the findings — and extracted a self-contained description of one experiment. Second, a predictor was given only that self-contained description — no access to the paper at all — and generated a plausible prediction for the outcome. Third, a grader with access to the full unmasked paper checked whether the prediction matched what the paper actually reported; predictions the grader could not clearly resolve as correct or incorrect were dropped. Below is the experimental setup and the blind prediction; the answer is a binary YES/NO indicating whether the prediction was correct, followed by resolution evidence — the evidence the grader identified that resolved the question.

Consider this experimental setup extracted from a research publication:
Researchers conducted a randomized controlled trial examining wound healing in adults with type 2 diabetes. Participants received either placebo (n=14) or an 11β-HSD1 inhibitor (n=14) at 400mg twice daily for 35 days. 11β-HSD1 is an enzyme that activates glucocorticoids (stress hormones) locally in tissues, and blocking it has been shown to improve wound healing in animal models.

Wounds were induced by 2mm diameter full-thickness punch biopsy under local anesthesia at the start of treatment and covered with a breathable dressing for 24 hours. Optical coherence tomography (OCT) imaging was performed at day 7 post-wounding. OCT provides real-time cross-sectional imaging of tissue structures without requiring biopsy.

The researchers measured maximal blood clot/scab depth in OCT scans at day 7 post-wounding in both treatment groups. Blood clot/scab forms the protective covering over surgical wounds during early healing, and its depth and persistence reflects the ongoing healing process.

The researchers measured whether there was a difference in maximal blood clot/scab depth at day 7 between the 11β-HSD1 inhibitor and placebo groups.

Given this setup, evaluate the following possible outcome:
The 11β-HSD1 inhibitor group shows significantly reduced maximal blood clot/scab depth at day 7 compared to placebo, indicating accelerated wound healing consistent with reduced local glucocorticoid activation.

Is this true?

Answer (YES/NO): NO